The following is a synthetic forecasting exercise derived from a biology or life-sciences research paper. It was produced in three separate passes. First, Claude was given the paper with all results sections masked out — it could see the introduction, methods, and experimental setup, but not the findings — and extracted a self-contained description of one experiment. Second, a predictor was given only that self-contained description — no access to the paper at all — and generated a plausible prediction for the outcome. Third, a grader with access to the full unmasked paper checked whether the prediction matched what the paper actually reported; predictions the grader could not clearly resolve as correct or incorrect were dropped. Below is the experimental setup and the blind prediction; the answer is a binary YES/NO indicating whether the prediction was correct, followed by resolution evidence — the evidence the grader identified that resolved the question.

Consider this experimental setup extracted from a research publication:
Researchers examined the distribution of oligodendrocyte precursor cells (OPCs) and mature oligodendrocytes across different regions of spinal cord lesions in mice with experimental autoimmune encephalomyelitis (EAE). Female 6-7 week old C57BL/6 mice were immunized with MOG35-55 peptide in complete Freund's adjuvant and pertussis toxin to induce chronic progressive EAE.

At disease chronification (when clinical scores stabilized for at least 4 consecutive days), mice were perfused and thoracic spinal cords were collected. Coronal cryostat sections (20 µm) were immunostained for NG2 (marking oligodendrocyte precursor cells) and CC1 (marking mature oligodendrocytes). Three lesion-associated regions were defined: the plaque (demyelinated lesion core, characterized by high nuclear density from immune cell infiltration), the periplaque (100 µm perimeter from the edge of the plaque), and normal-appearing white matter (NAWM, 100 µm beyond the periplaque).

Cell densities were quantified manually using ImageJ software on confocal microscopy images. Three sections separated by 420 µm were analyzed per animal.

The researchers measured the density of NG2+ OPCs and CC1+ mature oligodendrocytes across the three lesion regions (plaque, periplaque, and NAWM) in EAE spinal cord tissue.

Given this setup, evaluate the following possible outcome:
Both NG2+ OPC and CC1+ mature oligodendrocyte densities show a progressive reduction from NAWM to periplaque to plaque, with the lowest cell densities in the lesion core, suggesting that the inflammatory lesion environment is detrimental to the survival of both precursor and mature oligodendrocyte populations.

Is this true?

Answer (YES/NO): NO